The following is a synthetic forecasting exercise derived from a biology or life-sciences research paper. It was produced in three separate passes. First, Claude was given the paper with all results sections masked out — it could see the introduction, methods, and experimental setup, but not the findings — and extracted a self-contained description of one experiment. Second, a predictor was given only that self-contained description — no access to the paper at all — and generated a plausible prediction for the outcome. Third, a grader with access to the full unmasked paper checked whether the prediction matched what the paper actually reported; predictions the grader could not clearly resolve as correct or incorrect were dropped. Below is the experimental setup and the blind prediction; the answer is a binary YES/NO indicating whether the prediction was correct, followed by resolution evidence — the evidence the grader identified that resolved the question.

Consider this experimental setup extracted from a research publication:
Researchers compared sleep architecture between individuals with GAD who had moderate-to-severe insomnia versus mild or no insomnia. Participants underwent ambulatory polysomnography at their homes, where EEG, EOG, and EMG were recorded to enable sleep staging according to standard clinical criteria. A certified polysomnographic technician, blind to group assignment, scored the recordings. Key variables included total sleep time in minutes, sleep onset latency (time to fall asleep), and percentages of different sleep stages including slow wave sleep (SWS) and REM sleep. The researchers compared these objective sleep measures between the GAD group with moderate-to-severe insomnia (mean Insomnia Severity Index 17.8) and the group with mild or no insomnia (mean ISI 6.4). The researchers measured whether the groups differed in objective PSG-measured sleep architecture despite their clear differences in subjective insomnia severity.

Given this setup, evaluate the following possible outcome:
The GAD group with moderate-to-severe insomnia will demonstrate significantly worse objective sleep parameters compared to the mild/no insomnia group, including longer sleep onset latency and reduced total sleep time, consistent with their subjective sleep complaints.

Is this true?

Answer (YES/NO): NO